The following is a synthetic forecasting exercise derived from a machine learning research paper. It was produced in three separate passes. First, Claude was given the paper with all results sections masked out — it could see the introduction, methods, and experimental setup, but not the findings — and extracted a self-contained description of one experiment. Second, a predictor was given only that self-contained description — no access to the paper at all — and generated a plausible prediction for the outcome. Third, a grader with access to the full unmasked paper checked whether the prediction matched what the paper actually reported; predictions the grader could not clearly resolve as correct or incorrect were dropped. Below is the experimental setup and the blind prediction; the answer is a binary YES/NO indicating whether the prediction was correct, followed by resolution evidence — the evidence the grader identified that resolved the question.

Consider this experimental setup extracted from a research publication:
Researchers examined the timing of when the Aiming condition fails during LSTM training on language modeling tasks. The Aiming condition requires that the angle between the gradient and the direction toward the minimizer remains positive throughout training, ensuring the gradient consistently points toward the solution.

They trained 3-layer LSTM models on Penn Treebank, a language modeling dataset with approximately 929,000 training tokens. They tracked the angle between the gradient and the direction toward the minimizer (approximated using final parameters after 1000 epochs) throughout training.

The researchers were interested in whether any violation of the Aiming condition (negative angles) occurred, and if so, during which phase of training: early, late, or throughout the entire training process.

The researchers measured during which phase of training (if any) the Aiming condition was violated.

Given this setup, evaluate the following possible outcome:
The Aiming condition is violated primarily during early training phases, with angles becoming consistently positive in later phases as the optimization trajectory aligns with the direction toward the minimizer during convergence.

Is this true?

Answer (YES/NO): YES